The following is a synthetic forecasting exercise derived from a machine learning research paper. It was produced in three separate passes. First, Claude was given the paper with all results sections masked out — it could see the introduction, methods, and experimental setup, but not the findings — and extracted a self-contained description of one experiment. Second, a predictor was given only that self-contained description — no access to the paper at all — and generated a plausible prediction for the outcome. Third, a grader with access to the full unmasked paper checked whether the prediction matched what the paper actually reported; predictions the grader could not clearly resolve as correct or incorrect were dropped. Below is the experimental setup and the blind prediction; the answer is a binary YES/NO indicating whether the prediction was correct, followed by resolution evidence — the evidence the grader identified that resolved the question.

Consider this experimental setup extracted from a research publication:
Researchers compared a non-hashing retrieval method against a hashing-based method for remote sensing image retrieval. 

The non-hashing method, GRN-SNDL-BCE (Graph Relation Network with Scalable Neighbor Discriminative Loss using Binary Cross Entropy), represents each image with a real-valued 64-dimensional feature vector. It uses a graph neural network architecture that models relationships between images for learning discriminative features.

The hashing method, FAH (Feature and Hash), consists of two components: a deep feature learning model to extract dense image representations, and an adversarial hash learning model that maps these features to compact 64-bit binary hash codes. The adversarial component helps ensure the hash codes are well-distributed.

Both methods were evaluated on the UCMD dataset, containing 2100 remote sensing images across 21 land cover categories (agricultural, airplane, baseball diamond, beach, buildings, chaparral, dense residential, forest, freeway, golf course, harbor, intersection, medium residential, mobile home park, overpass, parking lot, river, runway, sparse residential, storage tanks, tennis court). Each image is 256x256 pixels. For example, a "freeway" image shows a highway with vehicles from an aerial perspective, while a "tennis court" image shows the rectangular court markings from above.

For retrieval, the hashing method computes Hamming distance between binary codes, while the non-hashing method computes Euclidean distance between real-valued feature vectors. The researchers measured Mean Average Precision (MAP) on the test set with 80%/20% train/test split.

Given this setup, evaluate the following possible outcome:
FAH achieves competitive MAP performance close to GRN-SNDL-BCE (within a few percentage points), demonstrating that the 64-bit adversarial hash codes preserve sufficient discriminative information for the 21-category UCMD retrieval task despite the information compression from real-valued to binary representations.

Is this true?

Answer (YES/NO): YES